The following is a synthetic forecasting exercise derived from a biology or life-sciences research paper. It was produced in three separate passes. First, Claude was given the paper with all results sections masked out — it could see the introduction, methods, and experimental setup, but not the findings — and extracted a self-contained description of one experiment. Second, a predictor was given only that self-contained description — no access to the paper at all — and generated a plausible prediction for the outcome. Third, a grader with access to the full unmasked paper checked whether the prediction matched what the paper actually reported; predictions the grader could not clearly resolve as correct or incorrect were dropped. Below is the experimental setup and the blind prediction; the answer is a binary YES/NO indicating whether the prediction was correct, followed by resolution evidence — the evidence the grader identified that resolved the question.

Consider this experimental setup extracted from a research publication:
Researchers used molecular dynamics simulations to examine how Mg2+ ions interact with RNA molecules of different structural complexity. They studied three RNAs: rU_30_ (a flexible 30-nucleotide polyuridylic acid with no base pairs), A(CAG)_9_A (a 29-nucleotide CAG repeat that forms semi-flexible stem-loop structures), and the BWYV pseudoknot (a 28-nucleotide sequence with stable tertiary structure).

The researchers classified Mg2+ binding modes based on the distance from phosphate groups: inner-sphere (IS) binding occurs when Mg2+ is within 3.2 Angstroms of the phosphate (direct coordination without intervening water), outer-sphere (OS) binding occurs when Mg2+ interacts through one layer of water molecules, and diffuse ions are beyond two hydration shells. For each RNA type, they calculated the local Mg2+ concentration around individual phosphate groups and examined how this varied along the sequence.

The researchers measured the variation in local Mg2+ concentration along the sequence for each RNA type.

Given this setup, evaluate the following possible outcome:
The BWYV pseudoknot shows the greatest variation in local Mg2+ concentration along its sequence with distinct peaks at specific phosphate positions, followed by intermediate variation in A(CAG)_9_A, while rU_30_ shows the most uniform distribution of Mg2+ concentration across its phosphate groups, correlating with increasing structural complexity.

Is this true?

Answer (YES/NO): YES